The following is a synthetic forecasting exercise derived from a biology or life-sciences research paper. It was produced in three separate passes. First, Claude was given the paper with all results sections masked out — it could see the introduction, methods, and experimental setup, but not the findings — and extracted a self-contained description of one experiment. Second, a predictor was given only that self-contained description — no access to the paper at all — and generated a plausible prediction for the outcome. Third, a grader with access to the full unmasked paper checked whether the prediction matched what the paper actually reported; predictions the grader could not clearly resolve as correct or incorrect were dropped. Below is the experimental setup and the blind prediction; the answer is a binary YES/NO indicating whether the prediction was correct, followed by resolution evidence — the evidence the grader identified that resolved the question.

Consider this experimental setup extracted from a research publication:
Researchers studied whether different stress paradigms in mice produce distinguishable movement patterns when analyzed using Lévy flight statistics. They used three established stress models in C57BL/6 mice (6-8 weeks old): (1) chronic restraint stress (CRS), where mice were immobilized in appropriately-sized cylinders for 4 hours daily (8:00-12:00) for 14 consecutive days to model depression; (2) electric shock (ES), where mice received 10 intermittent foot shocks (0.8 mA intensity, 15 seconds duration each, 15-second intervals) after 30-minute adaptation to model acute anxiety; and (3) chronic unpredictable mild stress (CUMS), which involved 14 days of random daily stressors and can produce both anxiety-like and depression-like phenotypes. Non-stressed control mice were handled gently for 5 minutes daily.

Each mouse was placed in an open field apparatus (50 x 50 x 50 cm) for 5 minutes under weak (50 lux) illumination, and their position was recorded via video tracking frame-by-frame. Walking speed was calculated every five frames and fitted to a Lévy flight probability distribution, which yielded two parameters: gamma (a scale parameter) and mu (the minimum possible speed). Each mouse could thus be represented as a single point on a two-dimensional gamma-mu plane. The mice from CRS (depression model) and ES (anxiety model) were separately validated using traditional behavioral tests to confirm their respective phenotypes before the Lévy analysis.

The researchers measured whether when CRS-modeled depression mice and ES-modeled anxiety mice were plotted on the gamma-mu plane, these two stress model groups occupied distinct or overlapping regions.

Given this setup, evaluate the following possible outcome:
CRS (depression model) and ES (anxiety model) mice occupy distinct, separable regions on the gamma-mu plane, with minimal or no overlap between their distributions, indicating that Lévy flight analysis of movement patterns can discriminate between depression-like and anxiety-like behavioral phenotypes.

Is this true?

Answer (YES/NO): YES